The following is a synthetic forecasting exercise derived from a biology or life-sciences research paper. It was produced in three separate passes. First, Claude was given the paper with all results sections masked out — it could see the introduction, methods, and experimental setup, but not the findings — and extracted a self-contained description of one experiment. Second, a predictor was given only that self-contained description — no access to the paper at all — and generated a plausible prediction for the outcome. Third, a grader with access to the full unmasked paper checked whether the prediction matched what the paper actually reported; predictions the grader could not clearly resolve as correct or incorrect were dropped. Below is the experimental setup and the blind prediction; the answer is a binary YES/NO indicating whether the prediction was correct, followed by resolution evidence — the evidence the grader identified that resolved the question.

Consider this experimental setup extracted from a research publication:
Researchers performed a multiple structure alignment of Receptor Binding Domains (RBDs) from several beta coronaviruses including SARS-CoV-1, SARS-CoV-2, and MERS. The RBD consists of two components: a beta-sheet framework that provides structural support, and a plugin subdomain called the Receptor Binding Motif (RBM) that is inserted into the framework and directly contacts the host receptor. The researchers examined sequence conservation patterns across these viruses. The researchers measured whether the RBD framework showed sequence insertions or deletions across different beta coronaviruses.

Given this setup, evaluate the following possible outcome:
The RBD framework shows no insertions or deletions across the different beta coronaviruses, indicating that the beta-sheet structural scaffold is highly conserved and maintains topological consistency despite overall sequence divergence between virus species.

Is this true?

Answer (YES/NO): YES